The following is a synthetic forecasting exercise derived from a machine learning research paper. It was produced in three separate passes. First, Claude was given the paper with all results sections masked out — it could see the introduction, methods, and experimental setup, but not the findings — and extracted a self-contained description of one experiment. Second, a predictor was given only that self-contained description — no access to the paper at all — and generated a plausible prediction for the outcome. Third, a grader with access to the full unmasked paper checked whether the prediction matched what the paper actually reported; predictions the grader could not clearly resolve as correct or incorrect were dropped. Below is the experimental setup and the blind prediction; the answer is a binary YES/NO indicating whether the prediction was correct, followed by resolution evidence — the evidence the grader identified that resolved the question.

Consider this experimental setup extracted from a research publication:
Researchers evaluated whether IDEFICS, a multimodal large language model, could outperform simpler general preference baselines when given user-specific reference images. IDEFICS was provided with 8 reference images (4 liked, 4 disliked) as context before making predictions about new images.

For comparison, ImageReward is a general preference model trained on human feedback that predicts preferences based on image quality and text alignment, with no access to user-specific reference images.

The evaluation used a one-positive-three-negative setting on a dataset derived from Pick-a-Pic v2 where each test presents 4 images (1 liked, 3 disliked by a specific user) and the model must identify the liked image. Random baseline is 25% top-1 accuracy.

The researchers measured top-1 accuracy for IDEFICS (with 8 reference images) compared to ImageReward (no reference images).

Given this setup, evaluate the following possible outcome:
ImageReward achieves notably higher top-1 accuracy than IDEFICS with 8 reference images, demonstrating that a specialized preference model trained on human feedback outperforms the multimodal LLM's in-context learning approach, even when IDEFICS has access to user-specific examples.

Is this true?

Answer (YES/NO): YES